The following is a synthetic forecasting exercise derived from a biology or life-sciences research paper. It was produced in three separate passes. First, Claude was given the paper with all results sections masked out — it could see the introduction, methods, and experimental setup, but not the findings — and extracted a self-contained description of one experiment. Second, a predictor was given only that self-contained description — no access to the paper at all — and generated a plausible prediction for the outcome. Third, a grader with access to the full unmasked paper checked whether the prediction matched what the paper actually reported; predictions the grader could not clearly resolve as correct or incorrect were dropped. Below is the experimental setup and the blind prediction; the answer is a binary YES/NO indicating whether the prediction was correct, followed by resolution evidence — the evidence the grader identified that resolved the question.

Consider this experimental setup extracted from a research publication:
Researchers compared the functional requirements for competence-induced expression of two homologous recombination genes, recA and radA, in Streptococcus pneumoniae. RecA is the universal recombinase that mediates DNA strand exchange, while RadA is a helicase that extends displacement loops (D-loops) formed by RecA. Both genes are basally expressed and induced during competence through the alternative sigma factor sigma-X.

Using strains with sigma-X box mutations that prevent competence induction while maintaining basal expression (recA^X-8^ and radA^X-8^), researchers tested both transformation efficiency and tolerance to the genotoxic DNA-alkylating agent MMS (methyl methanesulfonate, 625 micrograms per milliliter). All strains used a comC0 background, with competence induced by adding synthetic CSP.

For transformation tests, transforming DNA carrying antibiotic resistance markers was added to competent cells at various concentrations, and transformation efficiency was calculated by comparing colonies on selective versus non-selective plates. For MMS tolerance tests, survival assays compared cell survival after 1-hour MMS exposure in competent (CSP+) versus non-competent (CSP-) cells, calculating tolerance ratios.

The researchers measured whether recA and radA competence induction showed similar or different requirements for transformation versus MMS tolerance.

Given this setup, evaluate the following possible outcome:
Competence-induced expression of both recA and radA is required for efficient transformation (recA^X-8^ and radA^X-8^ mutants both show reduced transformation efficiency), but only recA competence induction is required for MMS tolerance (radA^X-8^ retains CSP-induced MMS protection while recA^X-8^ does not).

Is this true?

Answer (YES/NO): NO